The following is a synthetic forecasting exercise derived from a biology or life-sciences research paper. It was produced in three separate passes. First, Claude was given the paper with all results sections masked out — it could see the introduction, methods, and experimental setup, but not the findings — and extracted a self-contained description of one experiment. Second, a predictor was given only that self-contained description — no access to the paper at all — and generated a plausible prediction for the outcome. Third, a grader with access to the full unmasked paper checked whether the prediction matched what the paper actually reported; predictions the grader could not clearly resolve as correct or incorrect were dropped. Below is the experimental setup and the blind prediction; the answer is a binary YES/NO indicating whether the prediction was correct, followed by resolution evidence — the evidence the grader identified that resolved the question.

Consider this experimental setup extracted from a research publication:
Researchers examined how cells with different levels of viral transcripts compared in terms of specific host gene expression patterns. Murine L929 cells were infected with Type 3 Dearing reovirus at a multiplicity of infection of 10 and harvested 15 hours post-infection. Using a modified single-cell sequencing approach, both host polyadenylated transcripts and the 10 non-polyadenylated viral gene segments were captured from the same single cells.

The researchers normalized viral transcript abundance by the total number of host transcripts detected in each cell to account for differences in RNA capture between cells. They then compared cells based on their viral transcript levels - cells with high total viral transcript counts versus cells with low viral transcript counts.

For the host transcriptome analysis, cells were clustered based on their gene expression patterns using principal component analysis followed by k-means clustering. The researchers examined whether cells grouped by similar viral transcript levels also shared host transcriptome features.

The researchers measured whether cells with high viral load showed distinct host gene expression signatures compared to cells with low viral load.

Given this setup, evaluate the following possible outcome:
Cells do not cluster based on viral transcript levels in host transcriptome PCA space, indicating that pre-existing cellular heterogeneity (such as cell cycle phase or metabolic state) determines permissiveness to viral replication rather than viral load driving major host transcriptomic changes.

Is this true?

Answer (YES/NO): NO